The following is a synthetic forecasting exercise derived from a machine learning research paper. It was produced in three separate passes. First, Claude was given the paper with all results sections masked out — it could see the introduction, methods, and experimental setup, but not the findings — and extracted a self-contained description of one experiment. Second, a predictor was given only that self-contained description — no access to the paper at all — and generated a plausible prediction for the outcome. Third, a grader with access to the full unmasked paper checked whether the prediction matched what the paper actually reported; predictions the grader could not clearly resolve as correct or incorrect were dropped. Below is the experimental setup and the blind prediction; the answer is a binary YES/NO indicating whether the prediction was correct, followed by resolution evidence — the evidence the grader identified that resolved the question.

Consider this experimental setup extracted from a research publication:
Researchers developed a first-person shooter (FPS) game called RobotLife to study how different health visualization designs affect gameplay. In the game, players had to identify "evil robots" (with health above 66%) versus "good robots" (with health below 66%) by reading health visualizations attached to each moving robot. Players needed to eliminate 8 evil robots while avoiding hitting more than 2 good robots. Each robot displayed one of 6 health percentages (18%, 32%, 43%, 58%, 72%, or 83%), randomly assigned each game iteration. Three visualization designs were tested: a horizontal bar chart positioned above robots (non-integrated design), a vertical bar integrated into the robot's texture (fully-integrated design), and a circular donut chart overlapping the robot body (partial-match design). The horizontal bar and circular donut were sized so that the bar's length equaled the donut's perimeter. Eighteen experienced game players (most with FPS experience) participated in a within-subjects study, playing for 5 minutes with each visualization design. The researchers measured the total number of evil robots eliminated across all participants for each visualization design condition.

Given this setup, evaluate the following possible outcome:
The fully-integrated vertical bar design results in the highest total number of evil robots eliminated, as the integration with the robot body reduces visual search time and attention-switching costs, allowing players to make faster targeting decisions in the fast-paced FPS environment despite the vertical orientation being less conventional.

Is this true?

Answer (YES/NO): NO